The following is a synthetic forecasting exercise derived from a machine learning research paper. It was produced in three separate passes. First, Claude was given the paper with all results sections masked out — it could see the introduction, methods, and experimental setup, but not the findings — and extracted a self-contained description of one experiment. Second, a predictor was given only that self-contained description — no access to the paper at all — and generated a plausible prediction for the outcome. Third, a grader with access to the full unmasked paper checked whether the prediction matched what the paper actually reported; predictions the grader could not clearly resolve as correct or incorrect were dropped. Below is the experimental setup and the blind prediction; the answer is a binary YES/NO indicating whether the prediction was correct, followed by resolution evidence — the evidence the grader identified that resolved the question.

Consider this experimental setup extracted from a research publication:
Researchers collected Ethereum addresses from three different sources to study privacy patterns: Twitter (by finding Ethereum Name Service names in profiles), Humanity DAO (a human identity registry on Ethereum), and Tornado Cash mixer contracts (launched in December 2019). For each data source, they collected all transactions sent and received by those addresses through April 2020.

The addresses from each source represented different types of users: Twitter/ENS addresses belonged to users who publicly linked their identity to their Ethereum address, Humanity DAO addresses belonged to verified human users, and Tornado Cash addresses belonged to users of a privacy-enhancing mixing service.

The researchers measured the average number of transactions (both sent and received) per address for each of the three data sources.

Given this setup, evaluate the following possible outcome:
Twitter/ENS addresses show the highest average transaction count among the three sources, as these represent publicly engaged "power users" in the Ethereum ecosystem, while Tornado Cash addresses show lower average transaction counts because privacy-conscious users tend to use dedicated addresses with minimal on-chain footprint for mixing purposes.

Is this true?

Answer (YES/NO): NO